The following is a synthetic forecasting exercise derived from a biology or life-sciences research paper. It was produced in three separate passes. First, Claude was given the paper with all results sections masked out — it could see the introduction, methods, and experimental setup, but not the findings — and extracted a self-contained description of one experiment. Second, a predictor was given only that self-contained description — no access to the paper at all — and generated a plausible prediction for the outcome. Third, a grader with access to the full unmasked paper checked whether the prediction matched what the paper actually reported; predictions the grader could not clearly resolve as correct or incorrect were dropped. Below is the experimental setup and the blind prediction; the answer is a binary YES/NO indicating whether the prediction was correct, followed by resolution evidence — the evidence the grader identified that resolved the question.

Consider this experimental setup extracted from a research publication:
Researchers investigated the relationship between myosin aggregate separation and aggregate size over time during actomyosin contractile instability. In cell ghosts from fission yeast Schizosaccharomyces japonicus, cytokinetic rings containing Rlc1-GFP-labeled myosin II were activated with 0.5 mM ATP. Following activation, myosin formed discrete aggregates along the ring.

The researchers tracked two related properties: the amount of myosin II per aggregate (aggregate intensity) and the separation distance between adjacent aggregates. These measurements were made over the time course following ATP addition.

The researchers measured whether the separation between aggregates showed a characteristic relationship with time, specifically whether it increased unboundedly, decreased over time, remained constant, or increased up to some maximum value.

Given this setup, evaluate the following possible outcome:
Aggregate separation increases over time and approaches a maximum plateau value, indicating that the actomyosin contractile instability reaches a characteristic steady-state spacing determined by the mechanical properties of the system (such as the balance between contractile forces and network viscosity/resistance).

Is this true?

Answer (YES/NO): YES